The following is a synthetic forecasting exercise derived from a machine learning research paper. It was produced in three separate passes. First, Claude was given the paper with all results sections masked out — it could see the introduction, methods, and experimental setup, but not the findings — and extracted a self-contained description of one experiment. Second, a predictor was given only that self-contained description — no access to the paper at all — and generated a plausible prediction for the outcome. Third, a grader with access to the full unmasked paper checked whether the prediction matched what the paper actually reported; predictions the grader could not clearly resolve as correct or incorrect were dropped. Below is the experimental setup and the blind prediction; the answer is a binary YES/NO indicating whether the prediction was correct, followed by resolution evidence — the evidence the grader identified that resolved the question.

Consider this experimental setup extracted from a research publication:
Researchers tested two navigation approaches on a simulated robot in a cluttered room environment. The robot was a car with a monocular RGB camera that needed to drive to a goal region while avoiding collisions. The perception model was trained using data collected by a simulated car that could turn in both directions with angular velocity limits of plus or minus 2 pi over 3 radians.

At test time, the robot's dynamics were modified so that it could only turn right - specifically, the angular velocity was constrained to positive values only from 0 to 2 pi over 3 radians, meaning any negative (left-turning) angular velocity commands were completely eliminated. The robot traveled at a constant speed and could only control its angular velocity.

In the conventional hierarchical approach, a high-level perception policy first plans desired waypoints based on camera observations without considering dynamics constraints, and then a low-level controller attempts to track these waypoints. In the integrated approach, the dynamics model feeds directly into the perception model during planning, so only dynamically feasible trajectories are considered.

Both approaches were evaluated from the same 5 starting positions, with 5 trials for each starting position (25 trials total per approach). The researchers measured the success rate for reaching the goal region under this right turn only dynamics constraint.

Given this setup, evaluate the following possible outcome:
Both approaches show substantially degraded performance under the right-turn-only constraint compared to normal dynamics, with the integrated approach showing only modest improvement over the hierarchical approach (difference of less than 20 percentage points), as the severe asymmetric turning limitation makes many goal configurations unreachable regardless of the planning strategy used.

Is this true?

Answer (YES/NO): NO